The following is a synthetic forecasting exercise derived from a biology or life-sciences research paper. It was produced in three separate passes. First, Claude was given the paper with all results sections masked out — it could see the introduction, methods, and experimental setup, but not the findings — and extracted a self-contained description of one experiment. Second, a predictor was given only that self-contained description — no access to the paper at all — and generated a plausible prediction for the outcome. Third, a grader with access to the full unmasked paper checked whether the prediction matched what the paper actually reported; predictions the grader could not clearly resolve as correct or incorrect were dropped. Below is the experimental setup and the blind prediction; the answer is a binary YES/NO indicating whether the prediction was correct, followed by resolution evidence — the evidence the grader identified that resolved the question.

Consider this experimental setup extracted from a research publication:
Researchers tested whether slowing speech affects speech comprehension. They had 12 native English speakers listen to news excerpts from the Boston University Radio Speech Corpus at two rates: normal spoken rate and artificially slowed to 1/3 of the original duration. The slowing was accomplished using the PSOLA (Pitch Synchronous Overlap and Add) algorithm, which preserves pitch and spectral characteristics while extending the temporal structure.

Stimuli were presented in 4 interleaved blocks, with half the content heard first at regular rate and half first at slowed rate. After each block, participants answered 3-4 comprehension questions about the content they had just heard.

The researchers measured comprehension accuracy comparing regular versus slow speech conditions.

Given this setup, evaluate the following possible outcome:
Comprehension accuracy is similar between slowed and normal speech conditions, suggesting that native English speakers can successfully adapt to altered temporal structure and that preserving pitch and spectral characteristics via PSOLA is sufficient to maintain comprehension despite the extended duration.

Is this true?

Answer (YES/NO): YES